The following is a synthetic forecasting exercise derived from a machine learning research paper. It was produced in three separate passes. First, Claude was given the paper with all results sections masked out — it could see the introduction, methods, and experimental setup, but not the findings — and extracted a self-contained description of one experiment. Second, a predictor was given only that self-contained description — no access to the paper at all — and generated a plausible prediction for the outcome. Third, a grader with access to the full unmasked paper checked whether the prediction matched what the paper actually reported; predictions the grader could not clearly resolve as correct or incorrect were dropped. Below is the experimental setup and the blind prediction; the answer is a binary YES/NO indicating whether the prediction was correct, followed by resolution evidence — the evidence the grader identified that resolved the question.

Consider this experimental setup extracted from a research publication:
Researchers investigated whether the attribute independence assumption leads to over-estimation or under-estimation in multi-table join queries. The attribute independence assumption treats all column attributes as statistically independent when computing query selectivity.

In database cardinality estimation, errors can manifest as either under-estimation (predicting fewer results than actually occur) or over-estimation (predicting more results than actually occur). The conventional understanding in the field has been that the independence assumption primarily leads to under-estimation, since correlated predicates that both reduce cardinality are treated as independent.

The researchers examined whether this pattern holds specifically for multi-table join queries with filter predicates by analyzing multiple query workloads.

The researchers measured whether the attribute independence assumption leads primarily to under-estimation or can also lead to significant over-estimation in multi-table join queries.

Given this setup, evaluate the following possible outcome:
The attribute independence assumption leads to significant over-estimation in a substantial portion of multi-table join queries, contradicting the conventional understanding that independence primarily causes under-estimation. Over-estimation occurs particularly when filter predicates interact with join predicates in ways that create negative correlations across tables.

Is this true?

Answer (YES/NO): YES